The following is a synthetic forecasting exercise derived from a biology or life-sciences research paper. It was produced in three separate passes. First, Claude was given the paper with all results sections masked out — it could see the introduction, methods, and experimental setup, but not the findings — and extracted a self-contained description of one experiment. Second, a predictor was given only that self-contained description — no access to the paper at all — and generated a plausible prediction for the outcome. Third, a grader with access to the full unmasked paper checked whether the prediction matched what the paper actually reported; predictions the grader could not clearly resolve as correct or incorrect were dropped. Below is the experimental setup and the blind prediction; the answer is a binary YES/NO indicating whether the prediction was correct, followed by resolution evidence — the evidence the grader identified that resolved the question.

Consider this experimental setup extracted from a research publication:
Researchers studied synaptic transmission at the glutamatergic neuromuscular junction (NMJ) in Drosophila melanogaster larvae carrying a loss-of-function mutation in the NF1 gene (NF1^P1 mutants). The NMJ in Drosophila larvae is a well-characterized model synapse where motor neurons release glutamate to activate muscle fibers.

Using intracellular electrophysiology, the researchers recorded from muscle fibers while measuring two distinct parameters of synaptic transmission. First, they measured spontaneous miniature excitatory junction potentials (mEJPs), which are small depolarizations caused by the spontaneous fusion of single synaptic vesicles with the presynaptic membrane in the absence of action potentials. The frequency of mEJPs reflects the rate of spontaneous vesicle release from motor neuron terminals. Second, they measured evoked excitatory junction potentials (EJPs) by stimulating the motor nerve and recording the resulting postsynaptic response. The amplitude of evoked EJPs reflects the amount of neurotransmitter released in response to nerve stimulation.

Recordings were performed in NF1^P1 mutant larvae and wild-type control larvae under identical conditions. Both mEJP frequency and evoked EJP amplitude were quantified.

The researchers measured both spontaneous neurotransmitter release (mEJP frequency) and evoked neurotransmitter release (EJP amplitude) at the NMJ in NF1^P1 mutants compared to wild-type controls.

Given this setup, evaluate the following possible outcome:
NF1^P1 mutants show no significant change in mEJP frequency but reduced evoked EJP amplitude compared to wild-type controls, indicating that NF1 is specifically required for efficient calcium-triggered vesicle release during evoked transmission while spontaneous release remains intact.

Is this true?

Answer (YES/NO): NO